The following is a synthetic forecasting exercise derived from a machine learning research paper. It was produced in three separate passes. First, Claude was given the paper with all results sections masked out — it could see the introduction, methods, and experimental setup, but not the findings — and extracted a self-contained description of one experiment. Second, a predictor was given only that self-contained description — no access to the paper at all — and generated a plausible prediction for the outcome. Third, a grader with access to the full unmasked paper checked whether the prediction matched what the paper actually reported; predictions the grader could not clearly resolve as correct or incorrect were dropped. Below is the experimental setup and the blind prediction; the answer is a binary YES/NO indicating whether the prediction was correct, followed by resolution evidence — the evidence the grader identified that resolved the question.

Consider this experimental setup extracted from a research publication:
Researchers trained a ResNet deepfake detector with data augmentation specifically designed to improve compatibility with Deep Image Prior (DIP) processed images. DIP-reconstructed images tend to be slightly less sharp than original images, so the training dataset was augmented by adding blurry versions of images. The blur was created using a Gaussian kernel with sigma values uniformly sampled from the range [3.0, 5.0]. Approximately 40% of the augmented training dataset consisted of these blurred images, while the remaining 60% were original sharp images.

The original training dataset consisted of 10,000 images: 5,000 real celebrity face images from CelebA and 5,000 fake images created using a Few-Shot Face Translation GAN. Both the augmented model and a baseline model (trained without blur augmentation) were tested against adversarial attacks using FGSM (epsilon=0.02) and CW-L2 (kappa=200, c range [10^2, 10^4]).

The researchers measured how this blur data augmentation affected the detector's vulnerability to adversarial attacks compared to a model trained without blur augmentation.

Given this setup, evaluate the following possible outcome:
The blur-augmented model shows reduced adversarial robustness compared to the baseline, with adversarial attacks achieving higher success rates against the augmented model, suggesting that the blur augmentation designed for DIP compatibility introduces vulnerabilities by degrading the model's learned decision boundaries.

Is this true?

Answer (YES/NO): NO